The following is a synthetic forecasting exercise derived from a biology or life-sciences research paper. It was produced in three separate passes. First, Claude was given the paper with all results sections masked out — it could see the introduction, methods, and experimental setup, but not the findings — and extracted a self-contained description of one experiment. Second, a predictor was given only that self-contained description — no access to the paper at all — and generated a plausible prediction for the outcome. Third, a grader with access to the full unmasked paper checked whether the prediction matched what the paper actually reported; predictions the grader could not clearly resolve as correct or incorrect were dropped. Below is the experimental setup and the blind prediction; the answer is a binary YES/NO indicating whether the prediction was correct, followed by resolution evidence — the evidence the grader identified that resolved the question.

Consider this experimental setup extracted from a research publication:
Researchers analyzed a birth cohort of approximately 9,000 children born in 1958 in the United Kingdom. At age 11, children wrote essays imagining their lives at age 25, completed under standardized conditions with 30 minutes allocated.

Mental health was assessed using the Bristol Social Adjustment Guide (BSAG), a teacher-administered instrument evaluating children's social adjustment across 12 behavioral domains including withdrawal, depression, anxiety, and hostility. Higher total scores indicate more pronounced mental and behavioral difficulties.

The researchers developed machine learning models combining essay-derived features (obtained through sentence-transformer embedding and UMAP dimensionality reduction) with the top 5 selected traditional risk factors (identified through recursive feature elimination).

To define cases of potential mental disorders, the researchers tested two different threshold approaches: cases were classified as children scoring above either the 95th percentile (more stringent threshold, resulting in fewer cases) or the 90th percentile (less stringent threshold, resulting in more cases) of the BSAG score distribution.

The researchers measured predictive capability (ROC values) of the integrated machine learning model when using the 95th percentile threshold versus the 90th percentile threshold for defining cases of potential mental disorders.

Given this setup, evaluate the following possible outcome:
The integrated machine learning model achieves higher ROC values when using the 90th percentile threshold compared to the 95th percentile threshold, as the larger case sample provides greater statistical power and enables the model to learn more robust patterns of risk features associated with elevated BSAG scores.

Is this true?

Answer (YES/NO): YES